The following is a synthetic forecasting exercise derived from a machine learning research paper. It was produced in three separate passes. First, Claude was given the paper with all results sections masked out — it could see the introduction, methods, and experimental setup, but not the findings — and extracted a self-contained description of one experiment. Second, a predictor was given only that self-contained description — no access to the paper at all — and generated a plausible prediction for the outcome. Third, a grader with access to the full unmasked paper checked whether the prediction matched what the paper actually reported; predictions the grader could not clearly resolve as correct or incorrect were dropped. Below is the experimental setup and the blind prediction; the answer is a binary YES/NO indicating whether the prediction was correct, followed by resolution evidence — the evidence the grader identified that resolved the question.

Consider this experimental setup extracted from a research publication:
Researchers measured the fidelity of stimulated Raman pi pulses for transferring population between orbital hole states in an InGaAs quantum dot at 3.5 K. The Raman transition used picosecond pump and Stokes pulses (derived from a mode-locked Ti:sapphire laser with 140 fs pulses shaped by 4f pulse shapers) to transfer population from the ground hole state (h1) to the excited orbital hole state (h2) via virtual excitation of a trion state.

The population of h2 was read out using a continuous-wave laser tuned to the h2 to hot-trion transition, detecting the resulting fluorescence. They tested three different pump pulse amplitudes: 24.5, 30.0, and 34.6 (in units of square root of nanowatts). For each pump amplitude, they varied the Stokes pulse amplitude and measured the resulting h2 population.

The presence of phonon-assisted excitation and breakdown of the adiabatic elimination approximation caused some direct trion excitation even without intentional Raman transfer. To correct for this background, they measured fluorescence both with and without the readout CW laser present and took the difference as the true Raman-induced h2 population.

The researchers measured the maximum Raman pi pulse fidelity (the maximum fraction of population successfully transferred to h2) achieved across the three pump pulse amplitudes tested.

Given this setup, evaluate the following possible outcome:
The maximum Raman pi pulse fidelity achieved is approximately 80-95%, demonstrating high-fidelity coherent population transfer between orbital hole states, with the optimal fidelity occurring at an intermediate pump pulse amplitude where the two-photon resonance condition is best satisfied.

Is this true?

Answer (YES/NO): YES